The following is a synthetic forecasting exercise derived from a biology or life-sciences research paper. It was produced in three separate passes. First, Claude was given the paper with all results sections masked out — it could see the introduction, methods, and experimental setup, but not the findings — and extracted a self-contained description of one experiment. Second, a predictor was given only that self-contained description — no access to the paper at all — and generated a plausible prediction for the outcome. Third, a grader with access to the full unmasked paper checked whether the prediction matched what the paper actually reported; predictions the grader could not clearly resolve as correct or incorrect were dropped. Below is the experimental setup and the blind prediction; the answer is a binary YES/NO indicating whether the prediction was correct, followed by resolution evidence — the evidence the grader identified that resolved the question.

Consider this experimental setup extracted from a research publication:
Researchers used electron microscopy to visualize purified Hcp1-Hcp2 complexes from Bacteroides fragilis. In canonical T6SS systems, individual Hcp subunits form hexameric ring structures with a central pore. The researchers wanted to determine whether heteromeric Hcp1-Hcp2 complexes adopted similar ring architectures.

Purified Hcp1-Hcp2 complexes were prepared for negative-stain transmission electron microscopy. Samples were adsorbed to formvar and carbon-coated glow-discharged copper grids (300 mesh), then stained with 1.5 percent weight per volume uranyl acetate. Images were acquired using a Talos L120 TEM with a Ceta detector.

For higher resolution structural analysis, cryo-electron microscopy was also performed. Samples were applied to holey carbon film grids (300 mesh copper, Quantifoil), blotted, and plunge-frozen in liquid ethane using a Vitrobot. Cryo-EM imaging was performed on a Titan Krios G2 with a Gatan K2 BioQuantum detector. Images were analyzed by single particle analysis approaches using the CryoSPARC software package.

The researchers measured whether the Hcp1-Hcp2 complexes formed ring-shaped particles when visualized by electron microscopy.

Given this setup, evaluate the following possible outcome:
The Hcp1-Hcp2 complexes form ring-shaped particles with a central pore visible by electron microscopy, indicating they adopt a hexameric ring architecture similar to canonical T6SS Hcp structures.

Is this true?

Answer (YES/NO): YES